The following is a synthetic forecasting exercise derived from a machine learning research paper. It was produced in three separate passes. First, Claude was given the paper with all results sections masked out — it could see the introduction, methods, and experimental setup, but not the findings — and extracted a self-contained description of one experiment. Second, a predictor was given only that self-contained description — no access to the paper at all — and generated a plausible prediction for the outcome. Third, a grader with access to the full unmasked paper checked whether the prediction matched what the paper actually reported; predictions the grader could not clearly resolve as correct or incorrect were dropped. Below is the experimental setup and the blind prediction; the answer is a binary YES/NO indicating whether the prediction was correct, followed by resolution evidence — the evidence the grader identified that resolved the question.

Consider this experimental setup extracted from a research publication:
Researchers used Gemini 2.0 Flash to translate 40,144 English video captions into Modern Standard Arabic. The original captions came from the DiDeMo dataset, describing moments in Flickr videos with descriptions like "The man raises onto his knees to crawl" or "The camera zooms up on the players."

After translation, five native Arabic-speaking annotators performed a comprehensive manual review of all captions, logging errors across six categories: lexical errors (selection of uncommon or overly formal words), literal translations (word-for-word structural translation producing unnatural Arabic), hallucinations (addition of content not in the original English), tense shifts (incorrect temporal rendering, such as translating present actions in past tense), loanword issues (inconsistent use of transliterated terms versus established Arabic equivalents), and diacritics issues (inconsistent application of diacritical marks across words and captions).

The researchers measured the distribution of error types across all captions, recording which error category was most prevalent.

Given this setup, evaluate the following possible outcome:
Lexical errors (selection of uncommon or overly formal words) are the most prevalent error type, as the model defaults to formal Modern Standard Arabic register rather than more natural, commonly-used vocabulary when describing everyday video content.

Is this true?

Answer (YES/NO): NO